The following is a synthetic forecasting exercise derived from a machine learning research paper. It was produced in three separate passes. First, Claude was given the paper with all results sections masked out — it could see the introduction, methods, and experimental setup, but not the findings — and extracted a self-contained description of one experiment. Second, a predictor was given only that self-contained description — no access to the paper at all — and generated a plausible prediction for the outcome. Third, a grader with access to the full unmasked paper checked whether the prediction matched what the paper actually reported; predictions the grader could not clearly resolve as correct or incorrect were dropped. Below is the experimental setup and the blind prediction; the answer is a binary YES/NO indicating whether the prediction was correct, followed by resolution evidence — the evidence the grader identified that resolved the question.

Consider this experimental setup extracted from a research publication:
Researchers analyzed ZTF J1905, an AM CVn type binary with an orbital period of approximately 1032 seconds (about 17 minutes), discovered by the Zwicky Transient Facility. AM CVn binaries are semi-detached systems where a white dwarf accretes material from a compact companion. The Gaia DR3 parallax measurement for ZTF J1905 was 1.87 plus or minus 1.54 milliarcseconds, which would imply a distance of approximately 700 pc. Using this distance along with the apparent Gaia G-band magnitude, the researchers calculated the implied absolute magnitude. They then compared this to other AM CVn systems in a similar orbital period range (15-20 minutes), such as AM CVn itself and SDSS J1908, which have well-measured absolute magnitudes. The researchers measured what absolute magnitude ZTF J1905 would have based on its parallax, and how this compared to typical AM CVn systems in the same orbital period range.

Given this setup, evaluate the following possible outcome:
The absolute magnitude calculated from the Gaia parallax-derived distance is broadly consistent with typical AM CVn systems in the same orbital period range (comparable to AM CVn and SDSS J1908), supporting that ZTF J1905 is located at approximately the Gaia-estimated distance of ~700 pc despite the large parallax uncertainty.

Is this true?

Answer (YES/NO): NO